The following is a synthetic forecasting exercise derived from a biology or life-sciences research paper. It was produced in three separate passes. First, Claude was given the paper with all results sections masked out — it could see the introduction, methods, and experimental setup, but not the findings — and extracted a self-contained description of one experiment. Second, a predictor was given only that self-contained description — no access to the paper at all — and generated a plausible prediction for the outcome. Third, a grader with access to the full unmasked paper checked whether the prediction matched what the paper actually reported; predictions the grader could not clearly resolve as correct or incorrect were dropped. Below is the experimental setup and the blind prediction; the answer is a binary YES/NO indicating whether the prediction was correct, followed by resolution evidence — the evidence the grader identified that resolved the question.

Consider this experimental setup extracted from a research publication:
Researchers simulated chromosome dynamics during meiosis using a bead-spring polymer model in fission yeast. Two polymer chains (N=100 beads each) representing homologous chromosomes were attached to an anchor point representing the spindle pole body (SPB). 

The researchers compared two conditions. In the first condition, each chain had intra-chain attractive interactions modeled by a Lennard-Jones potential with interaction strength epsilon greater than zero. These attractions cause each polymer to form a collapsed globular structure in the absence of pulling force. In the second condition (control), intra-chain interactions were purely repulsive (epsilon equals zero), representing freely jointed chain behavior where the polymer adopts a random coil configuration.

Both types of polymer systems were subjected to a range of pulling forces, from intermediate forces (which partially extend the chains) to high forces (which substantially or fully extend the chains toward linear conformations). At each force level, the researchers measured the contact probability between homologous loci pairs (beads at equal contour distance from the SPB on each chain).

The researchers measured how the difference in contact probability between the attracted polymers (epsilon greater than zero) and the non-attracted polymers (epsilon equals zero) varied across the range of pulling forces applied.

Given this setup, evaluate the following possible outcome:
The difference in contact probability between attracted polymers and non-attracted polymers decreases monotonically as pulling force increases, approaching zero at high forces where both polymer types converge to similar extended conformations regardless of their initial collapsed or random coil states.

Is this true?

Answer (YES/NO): YES